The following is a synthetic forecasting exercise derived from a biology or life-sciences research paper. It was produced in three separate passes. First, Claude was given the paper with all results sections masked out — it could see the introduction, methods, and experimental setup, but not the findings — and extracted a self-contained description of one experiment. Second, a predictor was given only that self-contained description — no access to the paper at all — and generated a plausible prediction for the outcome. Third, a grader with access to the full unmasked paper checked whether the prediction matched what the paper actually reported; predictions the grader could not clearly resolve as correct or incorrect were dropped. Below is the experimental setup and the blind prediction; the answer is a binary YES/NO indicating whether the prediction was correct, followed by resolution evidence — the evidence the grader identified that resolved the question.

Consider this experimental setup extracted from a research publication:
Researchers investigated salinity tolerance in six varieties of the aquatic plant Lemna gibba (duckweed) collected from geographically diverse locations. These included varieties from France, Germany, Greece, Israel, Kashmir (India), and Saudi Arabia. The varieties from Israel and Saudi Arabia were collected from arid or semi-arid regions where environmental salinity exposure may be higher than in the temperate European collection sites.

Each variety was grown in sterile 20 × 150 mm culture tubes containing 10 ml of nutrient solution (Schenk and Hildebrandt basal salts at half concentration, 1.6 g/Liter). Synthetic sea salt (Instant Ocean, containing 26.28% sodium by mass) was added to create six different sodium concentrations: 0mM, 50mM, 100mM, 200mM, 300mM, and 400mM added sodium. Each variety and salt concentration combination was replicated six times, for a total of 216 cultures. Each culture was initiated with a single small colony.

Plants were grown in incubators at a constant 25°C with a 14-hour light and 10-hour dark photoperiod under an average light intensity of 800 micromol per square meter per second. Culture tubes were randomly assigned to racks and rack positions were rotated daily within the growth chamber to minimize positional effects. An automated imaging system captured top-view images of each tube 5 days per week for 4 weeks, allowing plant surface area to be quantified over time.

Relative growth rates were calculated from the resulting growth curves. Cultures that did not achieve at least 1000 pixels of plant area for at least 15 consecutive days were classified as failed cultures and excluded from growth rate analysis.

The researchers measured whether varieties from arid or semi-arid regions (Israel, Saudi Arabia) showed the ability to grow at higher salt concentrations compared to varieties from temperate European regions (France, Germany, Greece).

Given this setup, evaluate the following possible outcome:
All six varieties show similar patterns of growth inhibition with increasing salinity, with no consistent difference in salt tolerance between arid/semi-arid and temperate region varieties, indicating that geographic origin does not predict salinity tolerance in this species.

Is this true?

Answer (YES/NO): YES